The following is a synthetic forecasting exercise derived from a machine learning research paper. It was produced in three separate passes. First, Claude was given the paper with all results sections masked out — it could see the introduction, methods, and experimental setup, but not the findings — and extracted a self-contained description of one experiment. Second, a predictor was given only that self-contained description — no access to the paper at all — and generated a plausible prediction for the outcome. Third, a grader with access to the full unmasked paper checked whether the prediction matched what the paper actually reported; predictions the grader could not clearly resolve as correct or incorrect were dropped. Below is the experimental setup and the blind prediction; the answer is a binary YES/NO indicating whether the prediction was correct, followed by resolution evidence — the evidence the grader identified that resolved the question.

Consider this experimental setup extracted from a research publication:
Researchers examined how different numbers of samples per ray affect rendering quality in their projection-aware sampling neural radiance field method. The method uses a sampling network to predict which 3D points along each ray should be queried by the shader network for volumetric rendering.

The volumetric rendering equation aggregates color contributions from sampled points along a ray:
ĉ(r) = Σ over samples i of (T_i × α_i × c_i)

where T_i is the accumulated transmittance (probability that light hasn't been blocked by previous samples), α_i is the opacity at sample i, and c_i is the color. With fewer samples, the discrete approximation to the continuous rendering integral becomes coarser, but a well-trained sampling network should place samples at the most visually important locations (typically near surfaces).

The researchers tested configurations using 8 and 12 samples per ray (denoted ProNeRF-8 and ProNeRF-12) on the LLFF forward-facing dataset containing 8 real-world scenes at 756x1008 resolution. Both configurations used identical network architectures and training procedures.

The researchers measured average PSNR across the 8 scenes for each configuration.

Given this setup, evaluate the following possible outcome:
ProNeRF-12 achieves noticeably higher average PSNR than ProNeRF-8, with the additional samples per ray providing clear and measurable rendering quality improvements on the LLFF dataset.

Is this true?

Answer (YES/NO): YES